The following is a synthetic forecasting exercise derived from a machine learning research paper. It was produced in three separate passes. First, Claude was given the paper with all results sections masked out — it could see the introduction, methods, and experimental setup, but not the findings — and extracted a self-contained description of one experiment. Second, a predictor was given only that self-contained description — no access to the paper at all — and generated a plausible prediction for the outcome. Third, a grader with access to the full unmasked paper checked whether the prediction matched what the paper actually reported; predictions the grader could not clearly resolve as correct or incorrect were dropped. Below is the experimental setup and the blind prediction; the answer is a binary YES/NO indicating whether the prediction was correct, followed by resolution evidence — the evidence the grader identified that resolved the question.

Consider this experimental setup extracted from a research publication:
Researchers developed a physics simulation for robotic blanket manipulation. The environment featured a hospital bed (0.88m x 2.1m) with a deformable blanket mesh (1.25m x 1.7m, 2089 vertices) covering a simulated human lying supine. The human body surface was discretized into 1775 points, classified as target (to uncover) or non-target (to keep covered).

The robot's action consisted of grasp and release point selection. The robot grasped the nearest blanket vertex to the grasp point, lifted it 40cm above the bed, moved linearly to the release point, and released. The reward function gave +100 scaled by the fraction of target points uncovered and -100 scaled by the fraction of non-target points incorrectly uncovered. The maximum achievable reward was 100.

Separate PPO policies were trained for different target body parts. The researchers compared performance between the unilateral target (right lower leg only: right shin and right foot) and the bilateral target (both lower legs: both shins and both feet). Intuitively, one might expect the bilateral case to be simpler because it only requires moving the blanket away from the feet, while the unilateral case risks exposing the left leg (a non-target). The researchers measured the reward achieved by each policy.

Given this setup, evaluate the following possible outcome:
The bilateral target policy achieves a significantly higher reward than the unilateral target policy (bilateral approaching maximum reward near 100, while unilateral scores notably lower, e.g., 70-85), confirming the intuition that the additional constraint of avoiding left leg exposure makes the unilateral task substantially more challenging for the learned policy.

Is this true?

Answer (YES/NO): NO